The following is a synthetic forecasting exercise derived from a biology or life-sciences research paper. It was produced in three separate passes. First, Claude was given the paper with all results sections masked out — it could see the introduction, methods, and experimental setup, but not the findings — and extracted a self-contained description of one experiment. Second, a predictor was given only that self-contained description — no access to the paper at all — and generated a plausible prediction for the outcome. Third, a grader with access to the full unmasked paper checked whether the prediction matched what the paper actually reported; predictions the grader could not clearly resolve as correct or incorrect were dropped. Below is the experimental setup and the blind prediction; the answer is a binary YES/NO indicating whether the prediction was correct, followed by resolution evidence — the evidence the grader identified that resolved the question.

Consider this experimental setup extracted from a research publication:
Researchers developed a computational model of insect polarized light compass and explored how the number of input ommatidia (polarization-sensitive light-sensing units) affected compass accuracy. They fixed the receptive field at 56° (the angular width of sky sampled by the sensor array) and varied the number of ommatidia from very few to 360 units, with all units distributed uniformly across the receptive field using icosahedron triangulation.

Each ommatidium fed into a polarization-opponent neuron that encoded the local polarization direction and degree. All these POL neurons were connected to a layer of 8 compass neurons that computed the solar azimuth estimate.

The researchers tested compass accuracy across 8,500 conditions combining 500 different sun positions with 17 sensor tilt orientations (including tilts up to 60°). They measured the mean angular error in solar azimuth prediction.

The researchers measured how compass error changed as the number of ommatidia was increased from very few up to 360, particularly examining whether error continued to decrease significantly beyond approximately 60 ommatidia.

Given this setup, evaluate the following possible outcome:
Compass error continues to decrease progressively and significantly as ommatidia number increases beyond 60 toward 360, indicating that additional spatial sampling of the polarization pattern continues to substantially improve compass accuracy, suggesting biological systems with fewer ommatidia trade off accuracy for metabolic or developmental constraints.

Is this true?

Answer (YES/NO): NO